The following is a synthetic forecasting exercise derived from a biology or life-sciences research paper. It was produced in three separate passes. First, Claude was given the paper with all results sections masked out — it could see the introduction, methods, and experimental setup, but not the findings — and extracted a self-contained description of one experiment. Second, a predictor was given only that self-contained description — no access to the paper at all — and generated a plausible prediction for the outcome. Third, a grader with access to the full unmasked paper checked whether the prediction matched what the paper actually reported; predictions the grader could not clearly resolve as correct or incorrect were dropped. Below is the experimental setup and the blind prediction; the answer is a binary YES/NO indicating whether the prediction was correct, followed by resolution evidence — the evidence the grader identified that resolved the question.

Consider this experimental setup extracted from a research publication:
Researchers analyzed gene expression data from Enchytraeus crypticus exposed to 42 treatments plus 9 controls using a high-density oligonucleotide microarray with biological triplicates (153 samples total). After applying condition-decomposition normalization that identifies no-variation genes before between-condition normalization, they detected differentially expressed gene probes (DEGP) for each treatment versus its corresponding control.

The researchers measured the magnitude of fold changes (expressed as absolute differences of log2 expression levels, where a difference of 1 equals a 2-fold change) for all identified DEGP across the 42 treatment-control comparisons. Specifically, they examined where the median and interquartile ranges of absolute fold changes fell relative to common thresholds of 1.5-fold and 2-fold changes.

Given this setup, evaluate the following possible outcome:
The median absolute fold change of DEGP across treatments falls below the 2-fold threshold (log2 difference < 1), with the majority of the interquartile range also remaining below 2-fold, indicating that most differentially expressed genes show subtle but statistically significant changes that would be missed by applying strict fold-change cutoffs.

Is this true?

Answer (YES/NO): NO